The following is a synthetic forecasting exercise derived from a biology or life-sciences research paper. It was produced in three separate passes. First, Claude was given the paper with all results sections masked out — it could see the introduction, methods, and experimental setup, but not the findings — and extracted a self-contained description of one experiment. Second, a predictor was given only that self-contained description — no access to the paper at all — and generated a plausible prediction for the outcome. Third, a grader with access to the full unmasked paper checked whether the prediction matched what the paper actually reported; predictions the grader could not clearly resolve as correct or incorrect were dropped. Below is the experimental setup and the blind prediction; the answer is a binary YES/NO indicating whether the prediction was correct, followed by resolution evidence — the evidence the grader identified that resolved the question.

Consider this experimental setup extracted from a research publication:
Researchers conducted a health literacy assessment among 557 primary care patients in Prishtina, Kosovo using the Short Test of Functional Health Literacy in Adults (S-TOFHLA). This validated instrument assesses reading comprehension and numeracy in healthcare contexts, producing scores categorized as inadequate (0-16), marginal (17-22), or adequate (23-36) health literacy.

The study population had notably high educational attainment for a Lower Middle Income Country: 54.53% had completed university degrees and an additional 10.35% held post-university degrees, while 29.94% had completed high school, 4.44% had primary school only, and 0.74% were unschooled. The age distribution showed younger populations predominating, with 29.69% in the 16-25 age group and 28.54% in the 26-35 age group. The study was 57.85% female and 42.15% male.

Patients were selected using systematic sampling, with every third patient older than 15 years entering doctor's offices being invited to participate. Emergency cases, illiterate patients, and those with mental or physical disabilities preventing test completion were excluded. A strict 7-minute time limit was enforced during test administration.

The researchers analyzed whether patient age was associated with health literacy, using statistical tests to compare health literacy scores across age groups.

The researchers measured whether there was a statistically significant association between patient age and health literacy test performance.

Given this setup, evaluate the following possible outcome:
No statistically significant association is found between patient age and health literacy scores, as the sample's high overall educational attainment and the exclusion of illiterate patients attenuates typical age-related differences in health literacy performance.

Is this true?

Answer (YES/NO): YES